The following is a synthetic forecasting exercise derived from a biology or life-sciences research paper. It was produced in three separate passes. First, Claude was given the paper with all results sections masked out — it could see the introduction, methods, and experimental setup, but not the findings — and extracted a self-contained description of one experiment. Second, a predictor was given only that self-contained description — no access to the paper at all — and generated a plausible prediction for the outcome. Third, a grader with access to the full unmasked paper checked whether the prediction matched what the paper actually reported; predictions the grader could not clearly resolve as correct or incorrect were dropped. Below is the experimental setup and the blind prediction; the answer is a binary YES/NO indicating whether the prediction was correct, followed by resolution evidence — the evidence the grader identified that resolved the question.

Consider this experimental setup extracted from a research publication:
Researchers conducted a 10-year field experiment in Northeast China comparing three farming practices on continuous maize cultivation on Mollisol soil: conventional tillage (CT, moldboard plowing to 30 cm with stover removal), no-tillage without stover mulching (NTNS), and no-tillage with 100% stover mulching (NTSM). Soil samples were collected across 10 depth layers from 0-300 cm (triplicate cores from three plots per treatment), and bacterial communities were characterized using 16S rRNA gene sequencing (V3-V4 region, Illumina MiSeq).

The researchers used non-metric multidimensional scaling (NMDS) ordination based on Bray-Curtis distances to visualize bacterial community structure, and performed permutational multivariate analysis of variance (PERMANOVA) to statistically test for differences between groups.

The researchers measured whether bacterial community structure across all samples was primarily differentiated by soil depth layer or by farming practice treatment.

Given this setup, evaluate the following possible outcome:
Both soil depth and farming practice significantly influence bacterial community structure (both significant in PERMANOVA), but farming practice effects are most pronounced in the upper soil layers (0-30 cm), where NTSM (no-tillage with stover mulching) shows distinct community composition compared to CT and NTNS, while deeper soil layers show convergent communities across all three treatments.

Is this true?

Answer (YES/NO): NO